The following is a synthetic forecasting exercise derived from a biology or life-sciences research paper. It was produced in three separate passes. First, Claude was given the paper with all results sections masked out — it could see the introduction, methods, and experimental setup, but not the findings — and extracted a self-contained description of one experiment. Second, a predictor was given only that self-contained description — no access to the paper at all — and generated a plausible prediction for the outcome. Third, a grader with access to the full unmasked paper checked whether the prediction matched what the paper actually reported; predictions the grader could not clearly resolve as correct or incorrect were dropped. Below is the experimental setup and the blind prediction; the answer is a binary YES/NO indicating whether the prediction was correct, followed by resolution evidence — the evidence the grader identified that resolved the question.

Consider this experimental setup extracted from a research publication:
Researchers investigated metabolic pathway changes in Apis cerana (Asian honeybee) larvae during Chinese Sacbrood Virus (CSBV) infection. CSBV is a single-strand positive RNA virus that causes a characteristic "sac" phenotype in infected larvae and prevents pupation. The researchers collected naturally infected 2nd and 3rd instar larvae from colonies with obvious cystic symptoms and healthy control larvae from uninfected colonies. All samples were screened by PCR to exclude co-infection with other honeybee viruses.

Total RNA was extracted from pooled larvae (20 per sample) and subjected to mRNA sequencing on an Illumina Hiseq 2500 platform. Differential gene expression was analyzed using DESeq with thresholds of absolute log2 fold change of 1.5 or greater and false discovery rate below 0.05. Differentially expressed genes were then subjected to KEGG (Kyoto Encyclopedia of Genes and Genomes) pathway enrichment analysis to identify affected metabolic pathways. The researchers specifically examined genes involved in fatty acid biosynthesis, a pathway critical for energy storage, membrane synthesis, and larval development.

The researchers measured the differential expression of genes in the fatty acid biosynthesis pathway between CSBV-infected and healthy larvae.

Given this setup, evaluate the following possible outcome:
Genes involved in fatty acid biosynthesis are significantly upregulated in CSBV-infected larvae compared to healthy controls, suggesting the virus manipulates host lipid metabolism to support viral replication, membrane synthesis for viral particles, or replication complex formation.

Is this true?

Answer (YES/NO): NO